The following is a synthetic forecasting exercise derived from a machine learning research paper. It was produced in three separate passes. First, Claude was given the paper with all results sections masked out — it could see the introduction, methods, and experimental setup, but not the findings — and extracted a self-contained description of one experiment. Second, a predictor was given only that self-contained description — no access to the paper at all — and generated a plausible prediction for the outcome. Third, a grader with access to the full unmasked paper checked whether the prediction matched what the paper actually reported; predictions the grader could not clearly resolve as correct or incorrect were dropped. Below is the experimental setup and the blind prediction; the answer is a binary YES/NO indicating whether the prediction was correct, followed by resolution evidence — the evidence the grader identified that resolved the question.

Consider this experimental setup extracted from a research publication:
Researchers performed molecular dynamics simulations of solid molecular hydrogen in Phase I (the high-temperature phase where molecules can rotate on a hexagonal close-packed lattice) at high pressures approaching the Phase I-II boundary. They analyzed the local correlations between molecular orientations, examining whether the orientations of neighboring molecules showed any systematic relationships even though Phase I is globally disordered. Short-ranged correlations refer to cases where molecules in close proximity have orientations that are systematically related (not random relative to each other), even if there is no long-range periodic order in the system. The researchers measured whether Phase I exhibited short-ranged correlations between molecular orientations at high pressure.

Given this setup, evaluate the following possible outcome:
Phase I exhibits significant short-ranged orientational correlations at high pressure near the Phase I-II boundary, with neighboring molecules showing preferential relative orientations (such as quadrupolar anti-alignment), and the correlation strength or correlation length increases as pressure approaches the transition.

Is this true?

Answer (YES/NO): YES